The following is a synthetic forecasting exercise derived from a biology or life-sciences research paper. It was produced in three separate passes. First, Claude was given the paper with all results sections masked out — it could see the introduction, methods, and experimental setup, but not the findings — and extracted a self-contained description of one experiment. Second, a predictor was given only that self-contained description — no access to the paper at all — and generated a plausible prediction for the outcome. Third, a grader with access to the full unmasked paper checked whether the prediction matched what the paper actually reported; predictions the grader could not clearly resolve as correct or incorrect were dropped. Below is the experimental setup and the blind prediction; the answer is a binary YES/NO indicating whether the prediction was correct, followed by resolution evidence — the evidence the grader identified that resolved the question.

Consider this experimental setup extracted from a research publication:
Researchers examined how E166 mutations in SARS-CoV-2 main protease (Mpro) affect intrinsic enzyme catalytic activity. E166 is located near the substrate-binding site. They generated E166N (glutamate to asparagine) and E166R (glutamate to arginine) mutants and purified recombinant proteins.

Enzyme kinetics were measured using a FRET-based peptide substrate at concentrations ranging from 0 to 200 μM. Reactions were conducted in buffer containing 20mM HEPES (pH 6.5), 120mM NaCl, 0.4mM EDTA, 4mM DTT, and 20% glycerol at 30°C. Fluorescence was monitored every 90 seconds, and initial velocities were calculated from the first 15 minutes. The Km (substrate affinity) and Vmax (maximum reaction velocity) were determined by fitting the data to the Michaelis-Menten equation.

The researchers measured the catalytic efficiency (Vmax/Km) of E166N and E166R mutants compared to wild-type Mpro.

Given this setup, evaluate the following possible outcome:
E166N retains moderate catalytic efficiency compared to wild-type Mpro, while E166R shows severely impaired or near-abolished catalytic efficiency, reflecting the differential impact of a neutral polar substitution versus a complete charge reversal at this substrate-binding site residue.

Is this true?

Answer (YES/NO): NO